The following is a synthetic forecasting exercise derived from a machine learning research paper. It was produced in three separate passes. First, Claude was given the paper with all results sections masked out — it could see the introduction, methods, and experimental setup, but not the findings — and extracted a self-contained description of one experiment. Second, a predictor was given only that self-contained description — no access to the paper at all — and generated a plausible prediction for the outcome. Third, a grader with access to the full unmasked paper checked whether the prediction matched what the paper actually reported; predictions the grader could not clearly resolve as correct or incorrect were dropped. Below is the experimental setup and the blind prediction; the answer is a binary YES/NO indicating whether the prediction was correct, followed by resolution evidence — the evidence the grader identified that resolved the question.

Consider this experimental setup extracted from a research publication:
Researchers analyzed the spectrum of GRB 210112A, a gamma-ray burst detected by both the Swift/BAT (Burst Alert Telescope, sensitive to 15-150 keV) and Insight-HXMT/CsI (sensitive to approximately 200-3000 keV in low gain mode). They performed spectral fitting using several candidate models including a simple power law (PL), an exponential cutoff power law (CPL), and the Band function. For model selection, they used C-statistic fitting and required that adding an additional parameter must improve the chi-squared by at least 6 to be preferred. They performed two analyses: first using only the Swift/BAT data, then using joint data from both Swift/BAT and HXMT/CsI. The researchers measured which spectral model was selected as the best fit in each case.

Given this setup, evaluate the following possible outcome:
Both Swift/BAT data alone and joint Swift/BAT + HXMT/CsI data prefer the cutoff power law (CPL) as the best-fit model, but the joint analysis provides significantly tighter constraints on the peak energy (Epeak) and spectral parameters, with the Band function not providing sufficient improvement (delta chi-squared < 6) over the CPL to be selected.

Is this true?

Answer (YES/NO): NO